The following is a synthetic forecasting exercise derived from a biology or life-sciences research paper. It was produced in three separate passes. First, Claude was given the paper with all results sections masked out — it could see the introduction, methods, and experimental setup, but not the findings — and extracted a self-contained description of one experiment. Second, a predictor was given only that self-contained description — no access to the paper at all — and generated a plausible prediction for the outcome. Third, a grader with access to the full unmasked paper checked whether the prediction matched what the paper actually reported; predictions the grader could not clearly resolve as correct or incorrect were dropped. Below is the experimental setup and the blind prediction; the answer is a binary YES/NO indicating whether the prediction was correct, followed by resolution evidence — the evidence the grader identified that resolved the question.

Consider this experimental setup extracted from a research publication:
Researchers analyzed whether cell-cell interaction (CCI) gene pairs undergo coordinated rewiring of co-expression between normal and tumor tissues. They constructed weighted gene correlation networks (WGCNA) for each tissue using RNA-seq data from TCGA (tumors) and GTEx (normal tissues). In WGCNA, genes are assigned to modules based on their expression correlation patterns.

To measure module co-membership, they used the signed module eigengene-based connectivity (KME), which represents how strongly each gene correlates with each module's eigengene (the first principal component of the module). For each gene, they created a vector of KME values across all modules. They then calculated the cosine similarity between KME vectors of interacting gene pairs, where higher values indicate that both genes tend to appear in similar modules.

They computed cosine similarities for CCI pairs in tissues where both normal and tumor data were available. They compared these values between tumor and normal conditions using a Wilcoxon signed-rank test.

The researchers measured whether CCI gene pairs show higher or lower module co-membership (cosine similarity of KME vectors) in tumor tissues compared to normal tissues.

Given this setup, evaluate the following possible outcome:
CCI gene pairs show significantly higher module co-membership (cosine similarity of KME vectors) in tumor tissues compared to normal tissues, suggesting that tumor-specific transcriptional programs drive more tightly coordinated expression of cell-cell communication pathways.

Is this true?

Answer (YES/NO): YES